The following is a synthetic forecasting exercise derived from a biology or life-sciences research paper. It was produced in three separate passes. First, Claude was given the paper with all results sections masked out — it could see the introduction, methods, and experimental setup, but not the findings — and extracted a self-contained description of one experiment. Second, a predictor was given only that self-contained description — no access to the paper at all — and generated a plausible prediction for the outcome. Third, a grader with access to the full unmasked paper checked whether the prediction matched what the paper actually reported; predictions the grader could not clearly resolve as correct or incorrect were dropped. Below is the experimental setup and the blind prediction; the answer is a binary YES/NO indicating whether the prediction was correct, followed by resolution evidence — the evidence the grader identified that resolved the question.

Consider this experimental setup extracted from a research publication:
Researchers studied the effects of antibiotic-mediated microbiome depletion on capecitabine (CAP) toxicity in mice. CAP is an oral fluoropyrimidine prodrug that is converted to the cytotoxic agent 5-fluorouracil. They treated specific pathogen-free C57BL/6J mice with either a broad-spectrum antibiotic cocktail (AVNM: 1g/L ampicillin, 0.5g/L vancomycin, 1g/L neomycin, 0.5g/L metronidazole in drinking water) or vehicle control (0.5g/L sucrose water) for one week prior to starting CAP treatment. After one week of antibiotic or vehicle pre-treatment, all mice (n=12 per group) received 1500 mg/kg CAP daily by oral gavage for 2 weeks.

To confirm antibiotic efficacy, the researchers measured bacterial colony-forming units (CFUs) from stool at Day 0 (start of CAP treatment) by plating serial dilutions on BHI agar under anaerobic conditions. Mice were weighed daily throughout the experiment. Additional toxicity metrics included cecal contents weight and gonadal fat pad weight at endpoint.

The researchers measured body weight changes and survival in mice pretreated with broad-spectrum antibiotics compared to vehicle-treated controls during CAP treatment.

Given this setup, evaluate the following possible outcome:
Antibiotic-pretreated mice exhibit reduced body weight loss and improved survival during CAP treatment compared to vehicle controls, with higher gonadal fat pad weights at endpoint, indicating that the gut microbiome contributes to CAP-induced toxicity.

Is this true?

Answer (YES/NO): NO